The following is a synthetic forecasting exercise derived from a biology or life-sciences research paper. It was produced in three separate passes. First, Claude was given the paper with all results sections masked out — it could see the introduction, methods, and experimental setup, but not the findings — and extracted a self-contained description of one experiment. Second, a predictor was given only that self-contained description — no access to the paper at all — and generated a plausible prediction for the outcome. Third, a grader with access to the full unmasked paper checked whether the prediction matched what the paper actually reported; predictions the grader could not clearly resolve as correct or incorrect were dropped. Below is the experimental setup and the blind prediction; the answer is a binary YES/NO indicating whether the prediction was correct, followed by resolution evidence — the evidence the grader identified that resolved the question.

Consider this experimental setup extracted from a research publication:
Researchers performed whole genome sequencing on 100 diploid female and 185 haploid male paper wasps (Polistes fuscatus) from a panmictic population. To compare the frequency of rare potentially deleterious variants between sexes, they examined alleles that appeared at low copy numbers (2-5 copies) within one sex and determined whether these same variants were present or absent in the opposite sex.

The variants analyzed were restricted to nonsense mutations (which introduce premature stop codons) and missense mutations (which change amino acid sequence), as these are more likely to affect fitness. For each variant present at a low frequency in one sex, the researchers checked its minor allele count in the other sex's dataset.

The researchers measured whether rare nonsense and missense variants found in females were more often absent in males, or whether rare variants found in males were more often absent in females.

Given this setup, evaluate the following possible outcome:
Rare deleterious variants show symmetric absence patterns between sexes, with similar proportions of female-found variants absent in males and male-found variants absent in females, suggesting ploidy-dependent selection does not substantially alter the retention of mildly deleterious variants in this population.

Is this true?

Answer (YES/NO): NO